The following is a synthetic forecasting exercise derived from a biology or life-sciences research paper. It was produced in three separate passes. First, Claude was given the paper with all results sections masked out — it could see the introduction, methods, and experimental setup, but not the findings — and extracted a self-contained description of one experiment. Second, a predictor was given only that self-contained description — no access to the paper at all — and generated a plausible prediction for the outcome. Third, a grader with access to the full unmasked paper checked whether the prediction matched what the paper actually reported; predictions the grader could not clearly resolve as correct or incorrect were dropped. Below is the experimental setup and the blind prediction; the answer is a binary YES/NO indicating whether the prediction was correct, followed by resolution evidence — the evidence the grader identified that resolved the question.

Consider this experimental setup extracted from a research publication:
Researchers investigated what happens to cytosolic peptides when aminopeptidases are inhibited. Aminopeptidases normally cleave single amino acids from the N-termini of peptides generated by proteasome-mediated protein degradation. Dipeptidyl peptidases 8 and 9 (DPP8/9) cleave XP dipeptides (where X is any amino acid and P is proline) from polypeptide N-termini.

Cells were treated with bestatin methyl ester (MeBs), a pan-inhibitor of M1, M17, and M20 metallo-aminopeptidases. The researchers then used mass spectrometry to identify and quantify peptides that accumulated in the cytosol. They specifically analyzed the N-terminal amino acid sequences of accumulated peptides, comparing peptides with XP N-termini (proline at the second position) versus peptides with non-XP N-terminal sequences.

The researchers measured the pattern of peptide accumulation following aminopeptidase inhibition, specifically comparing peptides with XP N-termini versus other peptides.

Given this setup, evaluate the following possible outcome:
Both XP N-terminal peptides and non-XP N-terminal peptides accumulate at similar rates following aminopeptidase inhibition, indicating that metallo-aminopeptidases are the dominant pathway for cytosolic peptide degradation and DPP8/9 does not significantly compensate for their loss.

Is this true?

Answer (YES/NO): NO